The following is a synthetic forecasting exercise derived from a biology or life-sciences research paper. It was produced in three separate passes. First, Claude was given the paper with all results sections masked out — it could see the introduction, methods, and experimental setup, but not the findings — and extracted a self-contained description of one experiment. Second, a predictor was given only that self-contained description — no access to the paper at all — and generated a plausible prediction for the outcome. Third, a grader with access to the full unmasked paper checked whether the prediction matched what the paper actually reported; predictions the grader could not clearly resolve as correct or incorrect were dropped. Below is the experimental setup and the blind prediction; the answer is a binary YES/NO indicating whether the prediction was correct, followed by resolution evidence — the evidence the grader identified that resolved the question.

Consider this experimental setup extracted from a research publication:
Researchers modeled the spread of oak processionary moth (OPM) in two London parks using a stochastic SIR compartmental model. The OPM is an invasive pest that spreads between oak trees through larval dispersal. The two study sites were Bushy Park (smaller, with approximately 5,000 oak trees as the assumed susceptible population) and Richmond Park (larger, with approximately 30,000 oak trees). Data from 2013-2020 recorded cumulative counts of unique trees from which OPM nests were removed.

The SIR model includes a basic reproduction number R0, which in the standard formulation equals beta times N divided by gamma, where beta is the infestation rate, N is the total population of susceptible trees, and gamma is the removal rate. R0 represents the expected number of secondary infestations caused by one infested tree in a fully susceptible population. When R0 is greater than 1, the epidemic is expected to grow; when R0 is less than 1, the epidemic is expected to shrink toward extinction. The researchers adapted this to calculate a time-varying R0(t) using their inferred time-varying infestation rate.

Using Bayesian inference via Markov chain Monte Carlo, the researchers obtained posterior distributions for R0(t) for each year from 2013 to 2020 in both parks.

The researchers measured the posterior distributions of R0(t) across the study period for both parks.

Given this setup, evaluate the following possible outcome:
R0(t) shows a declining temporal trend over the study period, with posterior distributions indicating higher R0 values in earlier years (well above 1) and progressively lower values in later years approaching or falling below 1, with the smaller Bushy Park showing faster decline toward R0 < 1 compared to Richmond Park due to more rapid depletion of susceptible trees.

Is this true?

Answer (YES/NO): NO